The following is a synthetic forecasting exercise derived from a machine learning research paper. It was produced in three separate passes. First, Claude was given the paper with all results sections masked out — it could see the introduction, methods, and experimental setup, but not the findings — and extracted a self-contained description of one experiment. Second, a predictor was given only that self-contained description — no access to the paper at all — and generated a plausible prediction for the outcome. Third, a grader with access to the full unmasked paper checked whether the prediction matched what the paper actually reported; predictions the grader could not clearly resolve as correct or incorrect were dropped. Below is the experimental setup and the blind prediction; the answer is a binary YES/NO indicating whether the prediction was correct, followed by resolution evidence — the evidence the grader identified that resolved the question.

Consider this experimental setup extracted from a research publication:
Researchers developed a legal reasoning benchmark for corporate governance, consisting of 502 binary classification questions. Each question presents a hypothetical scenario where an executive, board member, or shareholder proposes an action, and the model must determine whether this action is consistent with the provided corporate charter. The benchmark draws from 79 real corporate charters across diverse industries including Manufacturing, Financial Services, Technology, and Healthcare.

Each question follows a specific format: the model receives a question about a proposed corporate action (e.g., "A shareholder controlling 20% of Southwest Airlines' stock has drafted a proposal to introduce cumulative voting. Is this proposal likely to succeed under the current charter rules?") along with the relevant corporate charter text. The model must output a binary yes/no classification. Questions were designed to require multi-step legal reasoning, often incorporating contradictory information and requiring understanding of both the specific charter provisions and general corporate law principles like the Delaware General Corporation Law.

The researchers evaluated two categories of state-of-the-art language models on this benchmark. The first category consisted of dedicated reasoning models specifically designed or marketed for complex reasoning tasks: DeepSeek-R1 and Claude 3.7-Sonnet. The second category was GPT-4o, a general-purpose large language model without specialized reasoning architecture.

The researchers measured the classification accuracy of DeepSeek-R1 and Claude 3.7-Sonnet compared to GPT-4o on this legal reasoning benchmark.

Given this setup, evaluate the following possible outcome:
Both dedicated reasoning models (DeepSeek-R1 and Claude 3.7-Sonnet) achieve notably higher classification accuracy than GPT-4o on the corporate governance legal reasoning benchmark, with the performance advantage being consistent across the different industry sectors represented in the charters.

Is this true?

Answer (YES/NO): NO